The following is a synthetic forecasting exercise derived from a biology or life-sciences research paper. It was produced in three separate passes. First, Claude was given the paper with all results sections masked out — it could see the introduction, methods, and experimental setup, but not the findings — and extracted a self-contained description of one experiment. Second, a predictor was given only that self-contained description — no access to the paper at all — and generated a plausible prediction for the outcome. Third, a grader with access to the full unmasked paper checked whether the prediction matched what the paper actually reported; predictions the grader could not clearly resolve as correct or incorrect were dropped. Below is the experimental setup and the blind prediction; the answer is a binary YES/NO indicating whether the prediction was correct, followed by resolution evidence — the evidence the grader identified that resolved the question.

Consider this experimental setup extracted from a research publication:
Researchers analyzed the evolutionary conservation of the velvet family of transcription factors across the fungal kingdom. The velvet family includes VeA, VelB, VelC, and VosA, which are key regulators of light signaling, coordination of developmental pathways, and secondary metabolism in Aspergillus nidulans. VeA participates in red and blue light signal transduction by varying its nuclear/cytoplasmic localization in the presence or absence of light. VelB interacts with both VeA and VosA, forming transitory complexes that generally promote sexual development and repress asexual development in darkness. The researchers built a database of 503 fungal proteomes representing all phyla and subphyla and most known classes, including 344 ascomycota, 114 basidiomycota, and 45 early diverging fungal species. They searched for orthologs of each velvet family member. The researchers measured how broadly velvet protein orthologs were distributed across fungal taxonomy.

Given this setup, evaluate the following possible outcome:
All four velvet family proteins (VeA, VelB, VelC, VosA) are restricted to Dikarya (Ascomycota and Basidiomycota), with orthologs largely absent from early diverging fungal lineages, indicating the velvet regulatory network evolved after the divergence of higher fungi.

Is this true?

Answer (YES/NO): NO